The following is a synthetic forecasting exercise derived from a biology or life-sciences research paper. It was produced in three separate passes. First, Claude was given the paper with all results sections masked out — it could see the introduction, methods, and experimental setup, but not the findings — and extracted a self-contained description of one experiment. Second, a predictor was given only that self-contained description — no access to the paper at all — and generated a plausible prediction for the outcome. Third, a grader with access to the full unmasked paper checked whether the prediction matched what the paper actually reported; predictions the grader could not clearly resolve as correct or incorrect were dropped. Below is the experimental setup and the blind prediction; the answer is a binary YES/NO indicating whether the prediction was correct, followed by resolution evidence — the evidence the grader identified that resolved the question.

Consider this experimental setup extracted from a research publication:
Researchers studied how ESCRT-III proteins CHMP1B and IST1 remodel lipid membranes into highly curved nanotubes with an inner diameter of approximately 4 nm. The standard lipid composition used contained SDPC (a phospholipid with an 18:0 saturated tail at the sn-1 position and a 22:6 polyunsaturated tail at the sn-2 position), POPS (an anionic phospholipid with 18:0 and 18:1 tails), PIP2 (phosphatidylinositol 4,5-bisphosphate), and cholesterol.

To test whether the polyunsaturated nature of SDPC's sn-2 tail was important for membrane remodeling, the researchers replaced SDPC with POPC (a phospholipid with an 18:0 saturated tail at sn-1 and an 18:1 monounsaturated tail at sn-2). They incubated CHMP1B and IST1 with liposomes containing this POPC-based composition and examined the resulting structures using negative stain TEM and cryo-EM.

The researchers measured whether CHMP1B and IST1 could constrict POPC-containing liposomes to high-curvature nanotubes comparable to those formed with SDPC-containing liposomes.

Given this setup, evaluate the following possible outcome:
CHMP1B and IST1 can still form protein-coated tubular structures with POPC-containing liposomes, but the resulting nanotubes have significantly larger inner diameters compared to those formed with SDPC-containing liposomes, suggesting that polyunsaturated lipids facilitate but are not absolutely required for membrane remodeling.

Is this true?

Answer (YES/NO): NO